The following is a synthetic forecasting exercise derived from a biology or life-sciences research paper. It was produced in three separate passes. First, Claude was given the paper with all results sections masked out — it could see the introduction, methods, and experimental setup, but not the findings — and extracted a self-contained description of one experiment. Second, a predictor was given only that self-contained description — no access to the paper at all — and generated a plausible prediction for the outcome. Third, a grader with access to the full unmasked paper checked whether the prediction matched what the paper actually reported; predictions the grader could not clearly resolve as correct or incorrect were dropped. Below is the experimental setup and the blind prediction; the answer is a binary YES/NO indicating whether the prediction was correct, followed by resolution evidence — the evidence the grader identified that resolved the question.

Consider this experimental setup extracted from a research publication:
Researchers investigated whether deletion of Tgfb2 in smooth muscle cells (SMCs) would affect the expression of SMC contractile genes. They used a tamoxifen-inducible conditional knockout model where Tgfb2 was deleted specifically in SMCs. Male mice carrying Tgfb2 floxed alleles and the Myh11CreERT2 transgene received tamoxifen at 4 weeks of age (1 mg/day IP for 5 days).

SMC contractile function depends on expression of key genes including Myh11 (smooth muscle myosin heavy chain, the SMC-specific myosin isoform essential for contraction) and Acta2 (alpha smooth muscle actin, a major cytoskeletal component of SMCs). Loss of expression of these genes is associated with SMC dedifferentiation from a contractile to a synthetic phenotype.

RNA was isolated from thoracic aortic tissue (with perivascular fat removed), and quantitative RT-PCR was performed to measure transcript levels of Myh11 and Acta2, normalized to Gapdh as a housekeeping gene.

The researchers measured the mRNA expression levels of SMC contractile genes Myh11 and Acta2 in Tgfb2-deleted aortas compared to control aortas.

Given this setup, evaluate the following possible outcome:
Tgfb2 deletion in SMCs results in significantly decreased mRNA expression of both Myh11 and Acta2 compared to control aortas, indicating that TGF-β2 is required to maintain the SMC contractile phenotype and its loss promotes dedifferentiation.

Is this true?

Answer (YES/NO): YES